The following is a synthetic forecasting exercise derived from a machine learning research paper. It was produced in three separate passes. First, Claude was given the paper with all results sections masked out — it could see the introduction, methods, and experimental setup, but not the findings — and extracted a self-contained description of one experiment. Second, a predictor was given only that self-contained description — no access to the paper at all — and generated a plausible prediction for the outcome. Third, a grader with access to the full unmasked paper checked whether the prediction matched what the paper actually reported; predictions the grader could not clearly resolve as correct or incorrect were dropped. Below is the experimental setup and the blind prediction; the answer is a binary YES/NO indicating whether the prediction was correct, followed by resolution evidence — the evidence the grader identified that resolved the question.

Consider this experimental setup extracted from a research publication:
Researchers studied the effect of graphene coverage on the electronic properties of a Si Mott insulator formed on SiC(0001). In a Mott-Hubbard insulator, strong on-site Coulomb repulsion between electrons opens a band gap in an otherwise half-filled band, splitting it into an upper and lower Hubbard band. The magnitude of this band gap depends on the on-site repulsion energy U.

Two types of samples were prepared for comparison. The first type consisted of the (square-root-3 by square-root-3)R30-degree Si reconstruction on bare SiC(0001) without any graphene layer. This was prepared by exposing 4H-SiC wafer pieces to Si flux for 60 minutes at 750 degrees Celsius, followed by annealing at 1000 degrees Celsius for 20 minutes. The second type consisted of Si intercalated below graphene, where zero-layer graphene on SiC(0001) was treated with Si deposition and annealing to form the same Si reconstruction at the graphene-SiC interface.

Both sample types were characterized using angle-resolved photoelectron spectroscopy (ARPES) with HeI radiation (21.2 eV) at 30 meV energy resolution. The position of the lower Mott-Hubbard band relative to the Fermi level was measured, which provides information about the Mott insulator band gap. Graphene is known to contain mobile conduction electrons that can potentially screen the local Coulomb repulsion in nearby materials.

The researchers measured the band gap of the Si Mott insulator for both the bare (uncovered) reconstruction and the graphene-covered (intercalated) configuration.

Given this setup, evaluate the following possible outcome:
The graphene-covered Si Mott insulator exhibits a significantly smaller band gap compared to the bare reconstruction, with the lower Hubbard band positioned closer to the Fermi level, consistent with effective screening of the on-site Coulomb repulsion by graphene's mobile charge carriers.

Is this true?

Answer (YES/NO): YES